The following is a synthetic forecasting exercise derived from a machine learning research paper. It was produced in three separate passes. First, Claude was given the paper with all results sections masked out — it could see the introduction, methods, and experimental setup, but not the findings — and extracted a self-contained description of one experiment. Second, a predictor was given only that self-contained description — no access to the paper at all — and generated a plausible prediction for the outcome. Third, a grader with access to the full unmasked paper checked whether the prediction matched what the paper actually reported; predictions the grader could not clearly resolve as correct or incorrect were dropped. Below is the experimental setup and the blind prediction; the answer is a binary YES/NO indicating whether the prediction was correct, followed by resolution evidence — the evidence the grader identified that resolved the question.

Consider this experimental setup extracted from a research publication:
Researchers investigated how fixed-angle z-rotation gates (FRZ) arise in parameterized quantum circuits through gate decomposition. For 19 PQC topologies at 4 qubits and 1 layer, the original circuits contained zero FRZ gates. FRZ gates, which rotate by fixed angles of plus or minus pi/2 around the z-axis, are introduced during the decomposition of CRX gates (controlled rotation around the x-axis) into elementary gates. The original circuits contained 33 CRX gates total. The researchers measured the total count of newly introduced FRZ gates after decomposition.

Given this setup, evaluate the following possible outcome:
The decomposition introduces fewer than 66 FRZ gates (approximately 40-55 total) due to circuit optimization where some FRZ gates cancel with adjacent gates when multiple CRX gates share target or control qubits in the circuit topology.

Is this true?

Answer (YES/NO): NO